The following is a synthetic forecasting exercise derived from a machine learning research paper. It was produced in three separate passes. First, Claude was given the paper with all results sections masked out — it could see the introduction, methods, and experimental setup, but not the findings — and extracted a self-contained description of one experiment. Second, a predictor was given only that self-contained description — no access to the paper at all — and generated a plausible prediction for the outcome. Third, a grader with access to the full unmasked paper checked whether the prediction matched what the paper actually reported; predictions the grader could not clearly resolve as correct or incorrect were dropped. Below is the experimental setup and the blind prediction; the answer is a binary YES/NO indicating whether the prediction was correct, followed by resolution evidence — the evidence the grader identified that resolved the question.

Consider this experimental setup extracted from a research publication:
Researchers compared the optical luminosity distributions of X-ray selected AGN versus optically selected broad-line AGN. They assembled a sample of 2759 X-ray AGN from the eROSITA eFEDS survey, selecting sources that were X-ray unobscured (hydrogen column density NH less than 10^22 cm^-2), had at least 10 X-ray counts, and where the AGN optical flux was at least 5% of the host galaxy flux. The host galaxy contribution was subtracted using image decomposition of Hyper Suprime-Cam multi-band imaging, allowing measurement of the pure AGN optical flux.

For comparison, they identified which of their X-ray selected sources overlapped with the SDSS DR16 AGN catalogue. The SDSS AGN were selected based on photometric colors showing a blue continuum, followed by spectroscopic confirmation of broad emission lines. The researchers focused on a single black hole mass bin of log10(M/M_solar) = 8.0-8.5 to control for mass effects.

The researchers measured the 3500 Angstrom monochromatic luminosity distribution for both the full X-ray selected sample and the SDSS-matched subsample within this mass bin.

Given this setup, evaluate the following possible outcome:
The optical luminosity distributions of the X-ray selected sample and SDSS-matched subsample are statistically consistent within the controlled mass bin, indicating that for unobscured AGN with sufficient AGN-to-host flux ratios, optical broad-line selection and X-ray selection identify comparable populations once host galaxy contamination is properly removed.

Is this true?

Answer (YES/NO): NO